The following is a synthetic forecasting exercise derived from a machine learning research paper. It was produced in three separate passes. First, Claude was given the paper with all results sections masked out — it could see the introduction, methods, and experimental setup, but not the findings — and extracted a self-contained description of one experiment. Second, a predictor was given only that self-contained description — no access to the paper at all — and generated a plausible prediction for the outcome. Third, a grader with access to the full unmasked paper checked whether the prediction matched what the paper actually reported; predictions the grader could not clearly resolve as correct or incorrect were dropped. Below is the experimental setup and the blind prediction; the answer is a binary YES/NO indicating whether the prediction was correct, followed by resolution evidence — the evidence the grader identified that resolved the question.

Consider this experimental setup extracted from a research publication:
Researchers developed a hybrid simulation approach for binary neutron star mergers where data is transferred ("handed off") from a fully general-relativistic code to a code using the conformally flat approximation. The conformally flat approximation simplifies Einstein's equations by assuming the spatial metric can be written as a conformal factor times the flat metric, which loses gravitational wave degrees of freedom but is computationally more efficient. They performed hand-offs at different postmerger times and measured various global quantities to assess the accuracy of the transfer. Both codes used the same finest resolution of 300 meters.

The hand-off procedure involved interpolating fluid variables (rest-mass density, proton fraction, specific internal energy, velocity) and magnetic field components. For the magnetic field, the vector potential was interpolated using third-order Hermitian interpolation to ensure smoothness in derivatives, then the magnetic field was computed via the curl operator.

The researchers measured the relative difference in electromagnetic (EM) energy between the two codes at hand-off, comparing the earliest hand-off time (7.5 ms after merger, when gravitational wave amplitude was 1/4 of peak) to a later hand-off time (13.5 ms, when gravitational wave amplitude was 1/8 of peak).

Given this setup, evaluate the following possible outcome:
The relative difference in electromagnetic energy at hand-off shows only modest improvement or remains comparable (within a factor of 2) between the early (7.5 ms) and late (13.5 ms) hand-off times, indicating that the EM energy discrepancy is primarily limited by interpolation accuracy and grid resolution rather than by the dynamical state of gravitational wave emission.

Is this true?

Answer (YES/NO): NO